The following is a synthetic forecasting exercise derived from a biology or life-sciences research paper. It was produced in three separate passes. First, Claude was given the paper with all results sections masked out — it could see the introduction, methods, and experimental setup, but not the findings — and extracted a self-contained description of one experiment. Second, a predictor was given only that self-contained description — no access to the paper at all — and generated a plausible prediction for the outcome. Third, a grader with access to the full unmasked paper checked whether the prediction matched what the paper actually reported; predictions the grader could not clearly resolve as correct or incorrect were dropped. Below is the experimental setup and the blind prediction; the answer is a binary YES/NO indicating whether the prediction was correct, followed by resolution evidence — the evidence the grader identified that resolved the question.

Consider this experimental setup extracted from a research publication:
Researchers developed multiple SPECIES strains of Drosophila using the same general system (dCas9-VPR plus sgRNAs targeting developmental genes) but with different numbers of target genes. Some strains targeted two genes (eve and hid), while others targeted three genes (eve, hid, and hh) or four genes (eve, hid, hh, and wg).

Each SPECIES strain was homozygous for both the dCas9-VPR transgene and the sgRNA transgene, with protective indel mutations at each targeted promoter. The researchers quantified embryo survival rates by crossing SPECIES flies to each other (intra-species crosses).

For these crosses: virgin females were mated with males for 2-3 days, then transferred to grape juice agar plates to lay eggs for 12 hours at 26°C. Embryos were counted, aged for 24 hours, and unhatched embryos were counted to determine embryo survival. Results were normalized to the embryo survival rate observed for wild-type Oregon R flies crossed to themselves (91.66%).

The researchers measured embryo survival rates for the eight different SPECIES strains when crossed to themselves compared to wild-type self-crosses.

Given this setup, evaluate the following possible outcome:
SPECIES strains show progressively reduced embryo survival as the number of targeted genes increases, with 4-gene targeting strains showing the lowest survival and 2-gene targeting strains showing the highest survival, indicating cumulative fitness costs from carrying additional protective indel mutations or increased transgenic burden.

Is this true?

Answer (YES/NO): NO